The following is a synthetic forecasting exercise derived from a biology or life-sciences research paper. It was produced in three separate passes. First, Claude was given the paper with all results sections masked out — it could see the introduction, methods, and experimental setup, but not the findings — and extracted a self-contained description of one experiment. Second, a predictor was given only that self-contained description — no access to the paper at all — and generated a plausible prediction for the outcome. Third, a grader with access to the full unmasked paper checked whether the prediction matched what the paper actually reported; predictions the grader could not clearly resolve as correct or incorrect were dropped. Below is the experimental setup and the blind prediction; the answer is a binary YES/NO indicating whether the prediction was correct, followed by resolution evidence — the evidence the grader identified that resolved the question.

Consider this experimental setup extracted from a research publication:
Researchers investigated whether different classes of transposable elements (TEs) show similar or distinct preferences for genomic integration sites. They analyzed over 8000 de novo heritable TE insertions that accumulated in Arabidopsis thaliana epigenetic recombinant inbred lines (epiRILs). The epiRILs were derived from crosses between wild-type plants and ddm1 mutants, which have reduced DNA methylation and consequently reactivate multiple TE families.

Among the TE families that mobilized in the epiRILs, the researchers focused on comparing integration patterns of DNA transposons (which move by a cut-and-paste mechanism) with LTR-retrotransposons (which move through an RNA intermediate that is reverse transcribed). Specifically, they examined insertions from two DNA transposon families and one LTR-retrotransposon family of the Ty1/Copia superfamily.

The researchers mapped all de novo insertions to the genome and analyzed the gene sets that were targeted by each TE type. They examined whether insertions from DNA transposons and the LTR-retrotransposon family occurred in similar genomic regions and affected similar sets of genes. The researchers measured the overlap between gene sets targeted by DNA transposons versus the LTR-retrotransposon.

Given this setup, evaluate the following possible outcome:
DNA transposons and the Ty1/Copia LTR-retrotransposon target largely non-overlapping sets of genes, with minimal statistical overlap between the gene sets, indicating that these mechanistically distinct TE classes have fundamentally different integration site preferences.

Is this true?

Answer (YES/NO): YES